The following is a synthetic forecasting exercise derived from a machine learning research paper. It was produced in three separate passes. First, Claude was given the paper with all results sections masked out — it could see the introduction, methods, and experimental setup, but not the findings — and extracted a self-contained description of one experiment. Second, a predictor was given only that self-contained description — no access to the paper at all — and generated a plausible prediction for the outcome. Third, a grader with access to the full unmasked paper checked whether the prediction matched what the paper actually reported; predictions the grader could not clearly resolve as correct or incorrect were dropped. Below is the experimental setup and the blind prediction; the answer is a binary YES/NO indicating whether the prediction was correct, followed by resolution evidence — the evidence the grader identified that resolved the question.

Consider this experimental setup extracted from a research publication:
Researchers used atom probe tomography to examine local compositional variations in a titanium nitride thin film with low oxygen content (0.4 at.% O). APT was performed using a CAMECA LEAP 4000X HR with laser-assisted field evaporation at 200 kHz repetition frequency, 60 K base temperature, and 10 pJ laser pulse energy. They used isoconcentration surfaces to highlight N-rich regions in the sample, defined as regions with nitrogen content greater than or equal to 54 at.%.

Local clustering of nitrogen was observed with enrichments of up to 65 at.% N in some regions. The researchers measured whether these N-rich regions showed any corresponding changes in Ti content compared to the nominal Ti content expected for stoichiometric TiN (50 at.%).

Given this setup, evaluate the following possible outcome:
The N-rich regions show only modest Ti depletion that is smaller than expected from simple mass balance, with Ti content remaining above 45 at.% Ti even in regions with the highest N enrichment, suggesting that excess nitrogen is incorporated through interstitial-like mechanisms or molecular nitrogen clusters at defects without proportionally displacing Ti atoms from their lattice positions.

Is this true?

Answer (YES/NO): NO